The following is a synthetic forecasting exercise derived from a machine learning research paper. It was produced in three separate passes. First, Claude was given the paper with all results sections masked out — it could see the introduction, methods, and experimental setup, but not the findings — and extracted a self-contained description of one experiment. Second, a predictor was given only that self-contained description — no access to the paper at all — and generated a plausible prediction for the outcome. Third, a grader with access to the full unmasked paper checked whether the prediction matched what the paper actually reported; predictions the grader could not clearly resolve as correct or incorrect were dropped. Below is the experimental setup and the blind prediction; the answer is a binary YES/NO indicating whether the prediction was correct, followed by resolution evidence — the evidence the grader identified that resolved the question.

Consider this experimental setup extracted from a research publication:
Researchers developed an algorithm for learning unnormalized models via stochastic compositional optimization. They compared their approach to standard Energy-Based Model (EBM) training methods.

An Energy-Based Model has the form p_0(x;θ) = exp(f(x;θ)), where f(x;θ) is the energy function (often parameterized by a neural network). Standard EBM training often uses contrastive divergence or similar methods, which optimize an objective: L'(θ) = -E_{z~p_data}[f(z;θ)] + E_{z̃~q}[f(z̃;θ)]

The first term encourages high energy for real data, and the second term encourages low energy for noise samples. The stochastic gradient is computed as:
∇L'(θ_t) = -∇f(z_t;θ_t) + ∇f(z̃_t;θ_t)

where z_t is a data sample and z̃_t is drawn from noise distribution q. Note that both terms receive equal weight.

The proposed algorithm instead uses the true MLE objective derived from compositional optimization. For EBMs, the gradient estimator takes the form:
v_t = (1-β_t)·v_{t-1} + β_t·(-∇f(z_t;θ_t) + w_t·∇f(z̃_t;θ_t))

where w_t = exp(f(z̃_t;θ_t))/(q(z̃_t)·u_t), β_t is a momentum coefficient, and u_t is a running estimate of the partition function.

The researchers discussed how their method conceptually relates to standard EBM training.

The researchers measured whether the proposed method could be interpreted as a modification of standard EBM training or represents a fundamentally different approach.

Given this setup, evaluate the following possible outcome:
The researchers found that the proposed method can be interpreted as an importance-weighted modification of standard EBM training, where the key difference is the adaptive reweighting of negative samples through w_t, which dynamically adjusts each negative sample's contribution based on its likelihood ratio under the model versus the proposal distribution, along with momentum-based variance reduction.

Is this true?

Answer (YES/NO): YES